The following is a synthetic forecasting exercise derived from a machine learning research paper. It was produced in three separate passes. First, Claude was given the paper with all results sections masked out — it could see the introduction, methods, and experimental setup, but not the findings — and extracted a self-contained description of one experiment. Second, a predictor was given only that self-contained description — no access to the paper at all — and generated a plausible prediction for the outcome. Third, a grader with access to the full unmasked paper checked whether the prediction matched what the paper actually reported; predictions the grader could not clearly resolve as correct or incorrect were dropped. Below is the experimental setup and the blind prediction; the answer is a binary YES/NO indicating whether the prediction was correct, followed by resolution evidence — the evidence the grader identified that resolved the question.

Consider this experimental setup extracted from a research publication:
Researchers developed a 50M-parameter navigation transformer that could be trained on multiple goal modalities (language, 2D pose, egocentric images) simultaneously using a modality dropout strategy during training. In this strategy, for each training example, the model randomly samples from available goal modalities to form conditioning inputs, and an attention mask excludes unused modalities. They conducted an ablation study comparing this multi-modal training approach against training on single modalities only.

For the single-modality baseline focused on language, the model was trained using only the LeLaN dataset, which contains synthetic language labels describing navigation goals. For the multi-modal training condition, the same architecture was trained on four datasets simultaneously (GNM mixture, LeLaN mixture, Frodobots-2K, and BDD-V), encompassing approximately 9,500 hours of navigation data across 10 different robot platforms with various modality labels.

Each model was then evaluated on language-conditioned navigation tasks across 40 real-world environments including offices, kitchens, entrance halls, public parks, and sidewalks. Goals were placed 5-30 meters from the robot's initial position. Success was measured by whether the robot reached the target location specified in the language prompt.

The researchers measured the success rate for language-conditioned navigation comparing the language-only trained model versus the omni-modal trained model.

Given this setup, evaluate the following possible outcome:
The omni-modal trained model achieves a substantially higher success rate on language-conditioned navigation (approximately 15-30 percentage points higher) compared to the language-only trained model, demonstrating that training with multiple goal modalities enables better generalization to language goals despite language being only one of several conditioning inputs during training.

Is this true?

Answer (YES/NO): YES